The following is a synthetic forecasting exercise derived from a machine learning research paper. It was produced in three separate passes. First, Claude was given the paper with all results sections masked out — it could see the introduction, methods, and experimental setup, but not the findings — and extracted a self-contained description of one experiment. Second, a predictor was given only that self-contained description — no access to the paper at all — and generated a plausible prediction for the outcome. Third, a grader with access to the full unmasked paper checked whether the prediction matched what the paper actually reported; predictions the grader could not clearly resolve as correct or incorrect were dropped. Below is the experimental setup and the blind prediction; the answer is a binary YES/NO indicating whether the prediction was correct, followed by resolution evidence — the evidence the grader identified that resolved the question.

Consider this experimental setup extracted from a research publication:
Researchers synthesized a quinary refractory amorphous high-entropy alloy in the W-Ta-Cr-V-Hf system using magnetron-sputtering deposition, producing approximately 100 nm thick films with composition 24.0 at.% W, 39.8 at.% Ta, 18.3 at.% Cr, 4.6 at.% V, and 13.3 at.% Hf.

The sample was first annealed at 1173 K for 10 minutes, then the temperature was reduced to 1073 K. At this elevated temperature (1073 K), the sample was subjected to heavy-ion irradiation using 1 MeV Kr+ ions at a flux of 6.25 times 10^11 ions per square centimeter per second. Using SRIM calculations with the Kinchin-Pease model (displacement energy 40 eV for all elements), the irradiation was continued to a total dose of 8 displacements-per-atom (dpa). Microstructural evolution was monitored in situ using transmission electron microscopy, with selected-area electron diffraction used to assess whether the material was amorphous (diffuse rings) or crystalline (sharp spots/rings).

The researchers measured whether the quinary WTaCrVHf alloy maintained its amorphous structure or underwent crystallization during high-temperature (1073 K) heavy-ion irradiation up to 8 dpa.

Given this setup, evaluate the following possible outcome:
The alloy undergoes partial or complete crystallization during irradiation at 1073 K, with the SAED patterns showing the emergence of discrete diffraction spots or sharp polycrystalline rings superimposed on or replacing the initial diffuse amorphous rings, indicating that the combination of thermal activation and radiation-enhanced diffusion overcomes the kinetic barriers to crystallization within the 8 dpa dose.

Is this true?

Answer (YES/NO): NO